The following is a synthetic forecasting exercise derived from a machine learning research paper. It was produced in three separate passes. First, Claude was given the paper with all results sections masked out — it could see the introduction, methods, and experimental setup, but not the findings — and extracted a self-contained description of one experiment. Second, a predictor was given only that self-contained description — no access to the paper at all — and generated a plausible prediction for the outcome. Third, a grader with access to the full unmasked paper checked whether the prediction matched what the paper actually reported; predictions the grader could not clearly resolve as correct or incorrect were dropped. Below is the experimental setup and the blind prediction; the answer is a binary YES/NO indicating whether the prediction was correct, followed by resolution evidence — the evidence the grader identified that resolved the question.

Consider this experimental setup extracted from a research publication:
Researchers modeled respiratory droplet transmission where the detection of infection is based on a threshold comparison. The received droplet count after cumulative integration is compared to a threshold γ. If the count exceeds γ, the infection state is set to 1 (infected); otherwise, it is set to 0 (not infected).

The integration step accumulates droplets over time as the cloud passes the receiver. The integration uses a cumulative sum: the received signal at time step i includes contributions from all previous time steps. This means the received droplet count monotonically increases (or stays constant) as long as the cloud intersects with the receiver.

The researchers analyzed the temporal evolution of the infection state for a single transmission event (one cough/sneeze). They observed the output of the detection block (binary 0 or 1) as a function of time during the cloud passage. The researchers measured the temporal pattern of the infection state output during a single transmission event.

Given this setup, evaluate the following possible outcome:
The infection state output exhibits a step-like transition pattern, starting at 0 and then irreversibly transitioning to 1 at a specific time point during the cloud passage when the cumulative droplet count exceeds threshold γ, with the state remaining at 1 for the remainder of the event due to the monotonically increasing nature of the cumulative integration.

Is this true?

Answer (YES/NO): YES